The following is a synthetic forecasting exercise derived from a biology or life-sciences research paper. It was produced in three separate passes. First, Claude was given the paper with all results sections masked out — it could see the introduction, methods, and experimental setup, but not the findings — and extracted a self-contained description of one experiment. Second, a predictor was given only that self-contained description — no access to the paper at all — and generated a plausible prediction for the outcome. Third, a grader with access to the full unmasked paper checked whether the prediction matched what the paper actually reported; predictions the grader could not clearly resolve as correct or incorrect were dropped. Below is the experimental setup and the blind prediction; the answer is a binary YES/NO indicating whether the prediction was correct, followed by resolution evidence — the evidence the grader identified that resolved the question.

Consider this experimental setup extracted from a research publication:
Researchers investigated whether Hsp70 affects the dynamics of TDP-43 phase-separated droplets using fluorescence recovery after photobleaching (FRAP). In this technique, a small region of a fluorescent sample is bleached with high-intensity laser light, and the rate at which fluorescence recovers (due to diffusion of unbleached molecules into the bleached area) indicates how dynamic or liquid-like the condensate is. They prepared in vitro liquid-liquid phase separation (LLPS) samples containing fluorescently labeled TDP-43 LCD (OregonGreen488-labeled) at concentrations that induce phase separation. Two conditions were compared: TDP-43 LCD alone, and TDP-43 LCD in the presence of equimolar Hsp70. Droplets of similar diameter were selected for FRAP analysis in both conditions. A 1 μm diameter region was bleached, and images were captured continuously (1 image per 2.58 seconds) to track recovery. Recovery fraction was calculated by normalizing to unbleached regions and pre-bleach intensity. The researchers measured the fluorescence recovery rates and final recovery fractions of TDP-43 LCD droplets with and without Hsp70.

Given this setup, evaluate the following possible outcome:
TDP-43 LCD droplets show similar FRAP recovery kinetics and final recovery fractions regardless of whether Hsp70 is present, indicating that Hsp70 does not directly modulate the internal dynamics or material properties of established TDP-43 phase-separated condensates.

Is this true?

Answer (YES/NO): NO